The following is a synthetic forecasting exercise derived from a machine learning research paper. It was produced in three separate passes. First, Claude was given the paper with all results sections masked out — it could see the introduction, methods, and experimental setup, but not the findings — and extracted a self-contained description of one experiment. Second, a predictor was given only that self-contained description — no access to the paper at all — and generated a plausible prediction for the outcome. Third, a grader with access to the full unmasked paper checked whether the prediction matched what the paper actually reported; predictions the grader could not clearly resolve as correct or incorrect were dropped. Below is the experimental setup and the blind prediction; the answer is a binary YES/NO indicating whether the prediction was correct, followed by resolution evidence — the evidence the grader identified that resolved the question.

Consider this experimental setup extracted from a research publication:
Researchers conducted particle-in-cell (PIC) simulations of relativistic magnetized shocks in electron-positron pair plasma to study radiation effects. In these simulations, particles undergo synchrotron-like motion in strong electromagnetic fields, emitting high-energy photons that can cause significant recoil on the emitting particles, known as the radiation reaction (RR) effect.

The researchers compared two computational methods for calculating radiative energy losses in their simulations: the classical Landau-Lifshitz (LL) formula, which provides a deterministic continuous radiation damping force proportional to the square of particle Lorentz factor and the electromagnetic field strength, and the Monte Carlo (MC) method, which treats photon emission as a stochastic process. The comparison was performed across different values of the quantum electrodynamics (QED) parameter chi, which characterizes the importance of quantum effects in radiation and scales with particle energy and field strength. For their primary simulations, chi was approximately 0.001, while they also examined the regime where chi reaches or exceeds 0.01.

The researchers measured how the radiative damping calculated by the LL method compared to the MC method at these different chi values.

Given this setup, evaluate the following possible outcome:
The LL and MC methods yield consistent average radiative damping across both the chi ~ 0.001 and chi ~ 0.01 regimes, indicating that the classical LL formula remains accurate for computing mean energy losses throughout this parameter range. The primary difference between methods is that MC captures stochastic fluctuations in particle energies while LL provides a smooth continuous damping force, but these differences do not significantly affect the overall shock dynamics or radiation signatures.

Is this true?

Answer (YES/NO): NO